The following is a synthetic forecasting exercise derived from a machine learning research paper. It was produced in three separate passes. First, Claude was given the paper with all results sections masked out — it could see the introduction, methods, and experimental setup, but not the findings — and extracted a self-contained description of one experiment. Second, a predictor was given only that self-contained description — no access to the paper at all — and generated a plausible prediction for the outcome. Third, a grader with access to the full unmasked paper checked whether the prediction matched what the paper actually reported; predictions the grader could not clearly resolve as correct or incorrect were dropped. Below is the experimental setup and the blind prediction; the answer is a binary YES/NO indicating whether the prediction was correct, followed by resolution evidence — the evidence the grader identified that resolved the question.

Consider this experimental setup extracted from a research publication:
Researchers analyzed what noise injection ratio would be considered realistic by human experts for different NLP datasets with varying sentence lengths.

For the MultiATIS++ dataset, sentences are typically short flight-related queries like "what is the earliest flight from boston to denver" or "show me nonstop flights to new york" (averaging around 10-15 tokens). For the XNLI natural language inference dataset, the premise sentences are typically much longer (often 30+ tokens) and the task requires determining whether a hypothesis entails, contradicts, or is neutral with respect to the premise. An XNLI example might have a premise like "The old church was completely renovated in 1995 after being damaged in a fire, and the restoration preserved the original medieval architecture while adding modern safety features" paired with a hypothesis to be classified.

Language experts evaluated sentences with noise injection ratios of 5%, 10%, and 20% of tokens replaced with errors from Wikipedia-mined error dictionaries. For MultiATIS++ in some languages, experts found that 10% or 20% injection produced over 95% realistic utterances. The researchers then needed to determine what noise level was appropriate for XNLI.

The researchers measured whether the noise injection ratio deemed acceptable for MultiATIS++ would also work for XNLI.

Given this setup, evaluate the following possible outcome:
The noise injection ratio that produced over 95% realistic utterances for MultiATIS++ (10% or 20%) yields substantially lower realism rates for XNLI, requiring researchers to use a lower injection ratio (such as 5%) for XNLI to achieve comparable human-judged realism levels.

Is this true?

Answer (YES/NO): YES